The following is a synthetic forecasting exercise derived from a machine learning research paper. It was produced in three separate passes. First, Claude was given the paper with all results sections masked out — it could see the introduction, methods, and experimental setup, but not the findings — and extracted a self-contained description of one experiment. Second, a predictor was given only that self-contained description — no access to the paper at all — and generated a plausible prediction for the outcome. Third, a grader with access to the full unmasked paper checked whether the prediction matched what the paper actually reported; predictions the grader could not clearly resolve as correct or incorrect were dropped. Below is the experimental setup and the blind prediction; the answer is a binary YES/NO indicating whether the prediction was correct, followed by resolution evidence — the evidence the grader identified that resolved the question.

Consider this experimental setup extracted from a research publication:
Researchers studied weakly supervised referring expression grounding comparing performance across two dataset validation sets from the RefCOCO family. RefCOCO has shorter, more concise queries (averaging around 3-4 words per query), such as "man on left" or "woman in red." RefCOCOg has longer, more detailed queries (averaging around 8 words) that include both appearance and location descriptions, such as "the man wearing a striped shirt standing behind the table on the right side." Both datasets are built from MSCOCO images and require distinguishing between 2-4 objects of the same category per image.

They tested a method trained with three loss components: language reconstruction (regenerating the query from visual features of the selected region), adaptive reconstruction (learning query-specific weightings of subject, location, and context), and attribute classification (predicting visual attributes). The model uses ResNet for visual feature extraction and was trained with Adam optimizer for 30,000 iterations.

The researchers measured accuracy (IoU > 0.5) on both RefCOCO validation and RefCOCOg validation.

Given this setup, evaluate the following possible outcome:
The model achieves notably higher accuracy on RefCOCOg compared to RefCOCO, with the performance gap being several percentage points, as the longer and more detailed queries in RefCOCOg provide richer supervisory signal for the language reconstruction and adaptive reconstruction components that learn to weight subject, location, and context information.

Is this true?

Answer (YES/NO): YES